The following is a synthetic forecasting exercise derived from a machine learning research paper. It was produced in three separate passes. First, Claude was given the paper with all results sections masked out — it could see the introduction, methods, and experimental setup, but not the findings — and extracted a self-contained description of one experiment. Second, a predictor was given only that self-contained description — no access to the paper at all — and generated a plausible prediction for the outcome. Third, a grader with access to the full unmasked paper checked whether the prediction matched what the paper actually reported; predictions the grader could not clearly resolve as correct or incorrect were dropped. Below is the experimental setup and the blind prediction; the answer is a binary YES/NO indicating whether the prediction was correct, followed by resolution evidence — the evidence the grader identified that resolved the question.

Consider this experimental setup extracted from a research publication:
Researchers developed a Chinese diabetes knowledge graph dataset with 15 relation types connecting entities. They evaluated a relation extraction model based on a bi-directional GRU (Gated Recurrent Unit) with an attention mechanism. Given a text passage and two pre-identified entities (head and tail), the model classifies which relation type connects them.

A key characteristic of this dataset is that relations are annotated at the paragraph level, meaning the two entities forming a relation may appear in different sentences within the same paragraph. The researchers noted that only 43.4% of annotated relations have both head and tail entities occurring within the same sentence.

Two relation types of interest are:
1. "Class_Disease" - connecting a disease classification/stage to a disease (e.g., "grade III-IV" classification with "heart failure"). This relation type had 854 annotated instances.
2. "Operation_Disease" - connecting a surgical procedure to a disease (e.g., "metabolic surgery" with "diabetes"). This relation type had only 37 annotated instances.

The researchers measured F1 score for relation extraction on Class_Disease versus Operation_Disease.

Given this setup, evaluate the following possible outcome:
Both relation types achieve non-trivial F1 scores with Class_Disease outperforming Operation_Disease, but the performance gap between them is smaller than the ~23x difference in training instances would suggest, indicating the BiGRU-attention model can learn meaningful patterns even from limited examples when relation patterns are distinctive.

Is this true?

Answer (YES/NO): YES